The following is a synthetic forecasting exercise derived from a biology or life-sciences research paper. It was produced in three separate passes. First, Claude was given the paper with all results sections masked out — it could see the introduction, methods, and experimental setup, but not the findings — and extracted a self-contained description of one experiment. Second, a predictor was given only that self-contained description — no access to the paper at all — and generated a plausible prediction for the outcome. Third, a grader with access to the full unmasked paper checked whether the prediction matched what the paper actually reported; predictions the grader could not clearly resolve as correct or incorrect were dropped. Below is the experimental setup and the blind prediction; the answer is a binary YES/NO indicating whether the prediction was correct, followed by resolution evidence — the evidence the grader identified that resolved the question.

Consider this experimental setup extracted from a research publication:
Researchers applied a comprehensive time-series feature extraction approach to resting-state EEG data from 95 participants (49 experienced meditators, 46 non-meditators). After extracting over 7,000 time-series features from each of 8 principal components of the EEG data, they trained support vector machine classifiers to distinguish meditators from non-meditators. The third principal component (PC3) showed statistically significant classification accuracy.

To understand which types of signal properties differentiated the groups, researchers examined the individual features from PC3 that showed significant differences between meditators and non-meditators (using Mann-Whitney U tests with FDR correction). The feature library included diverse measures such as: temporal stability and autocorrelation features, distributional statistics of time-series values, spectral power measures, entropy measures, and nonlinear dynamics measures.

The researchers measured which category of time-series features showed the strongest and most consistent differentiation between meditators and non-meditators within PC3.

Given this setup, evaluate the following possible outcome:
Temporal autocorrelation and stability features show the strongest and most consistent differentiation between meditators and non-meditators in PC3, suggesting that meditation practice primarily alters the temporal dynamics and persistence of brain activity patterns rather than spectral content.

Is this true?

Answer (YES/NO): NO